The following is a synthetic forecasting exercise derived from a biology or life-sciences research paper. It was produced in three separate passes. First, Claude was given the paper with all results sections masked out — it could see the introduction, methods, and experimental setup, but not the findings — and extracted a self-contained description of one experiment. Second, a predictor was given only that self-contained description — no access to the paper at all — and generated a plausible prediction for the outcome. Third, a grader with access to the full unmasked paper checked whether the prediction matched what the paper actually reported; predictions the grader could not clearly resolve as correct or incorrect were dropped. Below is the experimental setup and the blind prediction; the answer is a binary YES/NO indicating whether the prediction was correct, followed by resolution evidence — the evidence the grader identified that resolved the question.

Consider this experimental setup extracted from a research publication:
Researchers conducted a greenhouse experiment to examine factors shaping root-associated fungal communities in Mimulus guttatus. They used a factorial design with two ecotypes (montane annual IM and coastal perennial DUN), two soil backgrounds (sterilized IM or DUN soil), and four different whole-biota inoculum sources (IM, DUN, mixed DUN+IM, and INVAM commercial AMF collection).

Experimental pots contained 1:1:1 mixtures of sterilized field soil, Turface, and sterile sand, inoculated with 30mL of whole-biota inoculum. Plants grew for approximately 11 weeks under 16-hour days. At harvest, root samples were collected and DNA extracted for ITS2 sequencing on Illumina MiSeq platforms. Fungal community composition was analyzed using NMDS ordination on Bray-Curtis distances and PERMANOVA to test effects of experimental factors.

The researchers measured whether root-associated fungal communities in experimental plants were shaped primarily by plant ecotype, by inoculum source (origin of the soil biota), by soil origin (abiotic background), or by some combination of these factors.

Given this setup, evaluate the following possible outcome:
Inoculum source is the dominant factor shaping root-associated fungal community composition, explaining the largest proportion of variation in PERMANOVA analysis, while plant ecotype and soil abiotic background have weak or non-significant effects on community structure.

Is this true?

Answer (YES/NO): YES